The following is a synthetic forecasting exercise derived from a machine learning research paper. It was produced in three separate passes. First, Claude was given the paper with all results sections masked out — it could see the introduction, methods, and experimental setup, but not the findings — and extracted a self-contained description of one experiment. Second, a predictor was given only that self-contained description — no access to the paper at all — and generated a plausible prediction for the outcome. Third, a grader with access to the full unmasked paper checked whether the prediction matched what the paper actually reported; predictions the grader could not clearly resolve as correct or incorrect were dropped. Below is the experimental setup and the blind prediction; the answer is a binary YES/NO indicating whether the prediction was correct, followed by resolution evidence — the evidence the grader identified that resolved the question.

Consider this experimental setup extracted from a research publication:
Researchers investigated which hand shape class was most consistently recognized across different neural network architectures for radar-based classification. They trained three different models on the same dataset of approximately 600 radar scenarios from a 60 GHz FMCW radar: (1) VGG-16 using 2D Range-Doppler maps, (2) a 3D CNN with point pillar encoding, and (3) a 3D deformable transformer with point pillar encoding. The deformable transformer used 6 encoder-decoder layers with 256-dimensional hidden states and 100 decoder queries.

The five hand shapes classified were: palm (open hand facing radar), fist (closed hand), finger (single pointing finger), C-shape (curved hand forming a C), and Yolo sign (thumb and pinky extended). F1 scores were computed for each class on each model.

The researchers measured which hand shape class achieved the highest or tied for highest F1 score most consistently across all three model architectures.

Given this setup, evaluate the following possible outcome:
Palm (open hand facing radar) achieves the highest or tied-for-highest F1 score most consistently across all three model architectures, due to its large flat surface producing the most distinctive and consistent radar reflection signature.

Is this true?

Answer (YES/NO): NO